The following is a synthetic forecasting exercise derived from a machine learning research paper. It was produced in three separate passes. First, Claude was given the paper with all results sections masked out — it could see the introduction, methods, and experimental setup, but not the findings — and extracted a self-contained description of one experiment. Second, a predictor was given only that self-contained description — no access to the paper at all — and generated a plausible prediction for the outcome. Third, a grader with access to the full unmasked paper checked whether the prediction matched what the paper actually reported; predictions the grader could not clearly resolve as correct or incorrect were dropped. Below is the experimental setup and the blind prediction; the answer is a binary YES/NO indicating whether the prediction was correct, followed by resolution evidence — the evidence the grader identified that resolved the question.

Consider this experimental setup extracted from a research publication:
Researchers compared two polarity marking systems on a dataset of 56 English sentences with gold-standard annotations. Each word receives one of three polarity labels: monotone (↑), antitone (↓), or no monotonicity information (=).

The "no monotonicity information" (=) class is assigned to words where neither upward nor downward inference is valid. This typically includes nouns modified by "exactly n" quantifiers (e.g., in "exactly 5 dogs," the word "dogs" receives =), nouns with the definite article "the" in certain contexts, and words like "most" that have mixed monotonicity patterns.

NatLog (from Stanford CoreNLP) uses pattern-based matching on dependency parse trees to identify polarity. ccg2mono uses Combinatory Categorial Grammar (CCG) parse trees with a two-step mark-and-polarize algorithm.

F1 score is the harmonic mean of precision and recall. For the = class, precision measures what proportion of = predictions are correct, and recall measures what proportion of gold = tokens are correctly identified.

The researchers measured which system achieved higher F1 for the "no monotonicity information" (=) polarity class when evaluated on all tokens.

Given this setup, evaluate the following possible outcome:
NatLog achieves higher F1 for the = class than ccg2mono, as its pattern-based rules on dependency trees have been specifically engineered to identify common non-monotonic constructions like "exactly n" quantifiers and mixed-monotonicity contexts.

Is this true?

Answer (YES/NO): YES